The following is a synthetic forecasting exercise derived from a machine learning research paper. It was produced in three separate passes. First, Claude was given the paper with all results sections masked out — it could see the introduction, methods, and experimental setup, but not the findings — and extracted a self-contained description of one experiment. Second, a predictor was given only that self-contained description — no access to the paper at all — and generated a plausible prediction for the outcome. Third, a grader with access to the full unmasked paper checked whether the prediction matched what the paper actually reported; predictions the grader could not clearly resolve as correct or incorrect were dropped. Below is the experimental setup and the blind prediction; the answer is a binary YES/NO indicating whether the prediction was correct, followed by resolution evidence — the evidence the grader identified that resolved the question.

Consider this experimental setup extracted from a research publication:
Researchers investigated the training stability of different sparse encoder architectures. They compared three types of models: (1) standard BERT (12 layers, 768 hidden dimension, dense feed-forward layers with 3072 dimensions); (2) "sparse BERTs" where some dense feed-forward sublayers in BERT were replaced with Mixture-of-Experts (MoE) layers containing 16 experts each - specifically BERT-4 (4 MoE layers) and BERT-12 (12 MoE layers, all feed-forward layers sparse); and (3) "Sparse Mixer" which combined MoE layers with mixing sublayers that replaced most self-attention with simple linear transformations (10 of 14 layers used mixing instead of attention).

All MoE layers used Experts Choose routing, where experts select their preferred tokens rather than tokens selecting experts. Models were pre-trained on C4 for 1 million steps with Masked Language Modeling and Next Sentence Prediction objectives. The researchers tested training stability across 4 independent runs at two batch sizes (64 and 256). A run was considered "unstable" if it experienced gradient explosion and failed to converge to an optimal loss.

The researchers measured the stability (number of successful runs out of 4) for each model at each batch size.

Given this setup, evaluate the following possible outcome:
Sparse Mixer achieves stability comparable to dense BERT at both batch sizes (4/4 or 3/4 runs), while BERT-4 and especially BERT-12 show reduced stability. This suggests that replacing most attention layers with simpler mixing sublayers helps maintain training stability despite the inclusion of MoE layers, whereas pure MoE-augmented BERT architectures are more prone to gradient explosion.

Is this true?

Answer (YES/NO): NO